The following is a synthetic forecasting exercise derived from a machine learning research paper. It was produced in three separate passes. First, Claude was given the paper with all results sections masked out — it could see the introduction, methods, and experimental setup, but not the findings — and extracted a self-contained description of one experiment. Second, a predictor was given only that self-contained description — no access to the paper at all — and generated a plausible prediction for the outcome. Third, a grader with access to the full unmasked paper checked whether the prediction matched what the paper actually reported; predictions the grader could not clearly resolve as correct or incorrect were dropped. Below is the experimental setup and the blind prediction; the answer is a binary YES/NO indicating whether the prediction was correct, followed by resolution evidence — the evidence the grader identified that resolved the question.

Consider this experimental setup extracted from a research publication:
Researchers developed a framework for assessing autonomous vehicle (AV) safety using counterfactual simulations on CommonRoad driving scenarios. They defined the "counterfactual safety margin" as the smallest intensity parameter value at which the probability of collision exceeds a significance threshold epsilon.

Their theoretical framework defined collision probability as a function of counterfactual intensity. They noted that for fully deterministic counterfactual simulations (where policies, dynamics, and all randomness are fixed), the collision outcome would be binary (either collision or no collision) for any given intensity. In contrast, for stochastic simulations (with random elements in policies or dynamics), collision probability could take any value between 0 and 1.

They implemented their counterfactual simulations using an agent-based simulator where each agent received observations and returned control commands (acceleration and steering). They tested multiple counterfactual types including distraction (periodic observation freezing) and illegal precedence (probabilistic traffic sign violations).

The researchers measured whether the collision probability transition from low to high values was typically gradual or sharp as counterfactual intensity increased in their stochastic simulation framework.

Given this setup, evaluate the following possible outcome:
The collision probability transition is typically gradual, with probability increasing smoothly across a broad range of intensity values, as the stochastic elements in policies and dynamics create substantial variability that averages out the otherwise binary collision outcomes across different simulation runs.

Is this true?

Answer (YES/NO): NO